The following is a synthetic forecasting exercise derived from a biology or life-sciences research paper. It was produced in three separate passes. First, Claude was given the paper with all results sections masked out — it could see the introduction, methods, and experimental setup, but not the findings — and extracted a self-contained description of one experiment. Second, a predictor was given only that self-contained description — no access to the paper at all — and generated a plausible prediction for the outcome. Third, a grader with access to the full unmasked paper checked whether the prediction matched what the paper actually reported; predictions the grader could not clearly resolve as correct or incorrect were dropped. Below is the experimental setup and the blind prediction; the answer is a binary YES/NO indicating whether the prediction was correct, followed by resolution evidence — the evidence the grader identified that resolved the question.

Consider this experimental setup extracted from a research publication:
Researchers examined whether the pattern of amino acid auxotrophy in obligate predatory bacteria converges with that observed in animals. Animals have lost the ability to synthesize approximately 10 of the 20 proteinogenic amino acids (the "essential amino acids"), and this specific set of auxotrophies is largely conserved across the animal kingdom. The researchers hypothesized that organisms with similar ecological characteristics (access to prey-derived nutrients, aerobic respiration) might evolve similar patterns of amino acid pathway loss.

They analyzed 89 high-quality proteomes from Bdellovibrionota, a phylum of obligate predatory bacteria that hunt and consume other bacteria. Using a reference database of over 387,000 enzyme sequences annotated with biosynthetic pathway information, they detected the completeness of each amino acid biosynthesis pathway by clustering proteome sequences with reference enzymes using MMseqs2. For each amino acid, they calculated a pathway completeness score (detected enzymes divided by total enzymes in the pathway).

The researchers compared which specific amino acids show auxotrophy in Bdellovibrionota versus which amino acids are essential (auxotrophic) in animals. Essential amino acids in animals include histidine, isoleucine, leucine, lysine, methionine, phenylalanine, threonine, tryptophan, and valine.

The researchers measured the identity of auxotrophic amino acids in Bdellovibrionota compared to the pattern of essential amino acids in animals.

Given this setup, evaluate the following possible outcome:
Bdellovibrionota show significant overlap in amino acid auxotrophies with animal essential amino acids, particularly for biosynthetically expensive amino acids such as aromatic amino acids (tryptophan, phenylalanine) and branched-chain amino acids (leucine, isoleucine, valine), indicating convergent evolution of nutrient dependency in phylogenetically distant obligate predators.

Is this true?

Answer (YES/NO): YES